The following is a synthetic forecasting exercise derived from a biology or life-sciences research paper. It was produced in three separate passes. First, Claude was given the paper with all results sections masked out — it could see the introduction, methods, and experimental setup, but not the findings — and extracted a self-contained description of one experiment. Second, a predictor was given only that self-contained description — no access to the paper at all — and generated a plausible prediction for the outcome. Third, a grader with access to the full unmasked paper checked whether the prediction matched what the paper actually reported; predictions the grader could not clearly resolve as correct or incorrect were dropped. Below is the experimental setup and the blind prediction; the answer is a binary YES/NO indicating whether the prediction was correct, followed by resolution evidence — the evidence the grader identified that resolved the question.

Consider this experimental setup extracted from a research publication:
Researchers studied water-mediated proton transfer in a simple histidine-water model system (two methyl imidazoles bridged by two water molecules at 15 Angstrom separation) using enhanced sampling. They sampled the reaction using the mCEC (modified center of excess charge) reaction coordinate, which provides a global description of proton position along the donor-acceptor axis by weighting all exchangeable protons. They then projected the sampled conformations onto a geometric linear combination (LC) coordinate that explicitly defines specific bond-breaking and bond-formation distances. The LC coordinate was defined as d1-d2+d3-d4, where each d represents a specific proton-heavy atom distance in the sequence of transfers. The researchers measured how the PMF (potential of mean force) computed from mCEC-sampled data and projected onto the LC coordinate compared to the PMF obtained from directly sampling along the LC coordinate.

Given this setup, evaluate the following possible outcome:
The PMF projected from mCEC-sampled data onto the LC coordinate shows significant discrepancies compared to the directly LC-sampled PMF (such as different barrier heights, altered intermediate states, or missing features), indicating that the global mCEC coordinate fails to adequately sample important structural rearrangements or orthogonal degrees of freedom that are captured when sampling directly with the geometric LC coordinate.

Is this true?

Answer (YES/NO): NO